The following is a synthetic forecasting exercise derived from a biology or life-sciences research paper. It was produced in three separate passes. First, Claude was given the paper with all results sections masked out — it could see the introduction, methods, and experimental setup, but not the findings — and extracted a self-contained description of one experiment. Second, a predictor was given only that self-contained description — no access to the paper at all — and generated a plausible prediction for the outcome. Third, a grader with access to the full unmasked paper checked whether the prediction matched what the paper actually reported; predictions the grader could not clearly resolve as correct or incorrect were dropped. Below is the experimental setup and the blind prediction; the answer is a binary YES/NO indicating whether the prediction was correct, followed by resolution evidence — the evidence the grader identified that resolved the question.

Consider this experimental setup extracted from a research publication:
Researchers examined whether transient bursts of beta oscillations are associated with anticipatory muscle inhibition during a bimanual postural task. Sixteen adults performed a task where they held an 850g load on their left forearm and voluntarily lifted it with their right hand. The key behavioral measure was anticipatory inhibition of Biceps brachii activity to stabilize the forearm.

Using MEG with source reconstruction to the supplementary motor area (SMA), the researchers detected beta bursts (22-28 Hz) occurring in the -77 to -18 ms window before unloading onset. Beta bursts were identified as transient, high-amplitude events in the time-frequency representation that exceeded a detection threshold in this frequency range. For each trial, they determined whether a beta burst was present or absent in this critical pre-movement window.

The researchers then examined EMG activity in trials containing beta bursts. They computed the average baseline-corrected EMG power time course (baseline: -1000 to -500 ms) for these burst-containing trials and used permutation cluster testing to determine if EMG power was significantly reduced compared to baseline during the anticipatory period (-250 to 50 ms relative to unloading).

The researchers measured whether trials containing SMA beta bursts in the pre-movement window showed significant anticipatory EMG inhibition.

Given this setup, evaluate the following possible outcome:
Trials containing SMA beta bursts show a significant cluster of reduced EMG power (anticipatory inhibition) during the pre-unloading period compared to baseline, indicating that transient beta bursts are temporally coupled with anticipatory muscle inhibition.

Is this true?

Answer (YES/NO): YES